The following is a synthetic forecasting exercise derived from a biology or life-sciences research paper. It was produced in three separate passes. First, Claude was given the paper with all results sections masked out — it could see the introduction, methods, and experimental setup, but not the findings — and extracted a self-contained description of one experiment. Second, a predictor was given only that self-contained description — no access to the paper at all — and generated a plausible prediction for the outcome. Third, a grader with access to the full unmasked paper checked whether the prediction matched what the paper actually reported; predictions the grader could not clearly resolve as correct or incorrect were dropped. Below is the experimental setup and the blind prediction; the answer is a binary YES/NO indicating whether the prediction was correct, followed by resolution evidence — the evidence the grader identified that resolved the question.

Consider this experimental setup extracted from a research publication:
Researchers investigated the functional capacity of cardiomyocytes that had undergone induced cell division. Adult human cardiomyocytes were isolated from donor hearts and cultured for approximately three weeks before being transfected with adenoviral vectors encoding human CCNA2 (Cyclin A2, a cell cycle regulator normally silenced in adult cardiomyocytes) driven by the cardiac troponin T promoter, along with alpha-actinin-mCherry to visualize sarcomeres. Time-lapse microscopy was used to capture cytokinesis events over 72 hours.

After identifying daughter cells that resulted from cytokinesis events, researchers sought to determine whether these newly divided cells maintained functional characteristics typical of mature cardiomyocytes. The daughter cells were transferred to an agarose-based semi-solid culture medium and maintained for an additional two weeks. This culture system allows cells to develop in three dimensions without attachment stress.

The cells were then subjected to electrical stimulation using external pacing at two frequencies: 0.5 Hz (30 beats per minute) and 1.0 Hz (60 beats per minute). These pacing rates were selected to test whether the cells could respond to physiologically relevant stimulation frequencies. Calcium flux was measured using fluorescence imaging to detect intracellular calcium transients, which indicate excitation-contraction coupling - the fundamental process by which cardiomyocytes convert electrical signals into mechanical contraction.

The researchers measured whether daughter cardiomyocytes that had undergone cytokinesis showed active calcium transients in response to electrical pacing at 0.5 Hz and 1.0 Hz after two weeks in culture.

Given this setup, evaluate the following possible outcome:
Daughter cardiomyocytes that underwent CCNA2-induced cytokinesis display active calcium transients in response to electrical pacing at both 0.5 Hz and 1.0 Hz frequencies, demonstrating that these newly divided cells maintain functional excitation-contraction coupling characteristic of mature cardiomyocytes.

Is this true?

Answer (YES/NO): YES